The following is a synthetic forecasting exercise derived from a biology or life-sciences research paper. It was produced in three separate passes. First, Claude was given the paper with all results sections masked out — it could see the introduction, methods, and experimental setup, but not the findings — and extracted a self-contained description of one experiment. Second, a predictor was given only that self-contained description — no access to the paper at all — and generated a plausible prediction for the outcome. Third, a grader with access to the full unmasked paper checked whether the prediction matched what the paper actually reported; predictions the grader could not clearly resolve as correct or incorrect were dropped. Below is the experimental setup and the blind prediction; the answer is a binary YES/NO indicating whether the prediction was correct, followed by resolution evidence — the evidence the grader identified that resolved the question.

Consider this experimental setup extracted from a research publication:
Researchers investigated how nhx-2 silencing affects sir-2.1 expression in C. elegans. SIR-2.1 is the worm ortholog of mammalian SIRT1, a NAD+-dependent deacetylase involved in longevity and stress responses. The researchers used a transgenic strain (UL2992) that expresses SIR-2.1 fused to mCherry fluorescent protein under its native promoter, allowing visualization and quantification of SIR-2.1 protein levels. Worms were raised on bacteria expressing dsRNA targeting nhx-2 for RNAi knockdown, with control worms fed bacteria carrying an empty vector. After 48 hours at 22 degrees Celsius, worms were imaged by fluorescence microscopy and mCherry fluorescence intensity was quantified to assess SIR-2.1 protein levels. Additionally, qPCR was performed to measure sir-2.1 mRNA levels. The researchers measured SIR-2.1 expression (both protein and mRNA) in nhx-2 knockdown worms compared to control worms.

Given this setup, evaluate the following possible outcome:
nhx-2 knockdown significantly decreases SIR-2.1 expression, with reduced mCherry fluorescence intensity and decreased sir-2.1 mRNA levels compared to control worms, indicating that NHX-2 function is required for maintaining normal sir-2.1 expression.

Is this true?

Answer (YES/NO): NO